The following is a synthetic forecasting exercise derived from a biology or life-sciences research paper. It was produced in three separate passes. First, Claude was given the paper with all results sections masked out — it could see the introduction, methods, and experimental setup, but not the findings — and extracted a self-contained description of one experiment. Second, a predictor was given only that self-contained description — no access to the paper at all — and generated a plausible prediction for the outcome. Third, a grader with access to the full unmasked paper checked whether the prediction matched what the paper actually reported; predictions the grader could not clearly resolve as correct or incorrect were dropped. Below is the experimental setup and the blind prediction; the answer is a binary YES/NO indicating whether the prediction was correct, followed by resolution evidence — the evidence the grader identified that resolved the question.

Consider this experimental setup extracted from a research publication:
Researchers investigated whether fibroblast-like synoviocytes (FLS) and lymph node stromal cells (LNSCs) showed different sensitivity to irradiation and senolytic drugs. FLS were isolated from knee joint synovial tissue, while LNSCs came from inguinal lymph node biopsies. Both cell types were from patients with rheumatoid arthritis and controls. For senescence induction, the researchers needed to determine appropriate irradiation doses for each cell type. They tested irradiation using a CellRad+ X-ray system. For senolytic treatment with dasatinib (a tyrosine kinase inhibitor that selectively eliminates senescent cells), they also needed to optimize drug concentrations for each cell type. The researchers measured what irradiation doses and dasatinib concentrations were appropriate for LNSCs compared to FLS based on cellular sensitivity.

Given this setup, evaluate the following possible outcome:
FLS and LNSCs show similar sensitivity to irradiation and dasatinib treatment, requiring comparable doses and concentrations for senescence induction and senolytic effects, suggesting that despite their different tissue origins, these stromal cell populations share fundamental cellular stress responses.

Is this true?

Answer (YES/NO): NO